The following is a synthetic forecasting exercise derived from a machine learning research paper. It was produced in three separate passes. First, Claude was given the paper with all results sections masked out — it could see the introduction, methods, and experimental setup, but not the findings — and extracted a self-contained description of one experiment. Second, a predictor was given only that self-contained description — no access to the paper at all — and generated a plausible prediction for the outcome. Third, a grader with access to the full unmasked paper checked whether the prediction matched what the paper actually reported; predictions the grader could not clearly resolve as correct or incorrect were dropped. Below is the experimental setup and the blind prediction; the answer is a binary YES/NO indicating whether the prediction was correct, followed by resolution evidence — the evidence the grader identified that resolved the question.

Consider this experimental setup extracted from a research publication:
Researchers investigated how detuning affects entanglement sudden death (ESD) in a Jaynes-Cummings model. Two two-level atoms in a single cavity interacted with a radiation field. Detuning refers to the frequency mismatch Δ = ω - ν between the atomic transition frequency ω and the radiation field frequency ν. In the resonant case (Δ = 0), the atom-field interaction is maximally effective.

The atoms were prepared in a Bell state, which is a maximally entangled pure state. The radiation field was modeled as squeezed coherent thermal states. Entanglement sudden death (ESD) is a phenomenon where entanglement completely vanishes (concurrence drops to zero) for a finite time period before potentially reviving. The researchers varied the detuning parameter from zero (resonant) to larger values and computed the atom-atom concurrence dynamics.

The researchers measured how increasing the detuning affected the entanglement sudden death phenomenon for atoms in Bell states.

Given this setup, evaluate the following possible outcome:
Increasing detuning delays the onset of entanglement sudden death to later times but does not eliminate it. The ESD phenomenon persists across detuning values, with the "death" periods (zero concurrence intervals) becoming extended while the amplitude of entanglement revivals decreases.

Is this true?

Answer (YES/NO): NO